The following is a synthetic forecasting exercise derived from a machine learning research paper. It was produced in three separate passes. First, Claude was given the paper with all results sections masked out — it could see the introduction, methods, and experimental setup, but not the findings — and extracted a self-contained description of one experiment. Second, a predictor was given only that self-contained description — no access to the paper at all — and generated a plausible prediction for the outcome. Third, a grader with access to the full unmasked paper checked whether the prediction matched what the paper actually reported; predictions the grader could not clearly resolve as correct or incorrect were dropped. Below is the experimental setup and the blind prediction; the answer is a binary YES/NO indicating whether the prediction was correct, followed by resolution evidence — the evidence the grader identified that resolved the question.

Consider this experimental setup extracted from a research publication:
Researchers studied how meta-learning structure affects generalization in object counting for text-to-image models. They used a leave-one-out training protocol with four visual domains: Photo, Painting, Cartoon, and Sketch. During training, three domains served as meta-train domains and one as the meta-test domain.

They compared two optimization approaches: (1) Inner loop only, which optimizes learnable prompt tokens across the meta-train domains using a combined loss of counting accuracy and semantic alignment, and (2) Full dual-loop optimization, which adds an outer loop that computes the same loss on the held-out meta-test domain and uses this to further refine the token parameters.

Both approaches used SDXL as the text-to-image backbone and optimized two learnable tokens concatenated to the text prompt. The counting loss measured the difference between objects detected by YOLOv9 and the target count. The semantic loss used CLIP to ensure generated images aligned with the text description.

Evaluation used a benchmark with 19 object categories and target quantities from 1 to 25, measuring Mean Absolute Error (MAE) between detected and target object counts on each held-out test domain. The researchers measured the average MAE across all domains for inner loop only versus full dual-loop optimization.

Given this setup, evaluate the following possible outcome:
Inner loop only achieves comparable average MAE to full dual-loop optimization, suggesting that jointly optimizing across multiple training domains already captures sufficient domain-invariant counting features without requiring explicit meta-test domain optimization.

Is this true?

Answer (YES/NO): NO